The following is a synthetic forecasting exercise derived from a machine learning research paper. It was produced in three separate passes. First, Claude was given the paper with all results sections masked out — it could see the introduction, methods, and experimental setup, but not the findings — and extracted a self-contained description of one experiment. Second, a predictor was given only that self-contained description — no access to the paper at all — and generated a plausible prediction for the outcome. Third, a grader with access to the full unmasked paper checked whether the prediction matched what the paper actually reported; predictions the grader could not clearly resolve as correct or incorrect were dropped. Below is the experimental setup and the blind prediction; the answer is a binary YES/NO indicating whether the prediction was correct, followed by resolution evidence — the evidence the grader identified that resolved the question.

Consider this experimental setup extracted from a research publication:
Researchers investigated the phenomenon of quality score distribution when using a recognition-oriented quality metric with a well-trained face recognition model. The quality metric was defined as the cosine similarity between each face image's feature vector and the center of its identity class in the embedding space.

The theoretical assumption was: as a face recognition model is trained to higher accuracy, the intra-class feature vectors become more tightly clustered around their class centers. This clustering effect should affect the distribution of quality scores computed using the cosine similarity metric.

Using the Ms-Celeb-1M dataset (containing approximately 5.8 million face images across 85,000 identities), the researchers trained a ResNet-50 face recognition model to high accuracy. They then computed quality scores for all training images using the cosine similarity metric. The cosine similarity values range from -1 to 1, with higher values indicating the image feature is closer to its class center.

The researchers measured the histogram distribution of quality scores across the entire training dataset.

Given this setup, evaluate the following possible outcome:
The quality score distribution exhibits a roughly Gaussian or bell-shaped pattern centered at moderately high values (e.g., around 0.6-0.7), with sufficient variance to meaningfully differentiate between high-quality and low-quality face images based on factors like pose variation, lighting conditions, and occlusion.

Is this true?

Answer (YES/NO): NO